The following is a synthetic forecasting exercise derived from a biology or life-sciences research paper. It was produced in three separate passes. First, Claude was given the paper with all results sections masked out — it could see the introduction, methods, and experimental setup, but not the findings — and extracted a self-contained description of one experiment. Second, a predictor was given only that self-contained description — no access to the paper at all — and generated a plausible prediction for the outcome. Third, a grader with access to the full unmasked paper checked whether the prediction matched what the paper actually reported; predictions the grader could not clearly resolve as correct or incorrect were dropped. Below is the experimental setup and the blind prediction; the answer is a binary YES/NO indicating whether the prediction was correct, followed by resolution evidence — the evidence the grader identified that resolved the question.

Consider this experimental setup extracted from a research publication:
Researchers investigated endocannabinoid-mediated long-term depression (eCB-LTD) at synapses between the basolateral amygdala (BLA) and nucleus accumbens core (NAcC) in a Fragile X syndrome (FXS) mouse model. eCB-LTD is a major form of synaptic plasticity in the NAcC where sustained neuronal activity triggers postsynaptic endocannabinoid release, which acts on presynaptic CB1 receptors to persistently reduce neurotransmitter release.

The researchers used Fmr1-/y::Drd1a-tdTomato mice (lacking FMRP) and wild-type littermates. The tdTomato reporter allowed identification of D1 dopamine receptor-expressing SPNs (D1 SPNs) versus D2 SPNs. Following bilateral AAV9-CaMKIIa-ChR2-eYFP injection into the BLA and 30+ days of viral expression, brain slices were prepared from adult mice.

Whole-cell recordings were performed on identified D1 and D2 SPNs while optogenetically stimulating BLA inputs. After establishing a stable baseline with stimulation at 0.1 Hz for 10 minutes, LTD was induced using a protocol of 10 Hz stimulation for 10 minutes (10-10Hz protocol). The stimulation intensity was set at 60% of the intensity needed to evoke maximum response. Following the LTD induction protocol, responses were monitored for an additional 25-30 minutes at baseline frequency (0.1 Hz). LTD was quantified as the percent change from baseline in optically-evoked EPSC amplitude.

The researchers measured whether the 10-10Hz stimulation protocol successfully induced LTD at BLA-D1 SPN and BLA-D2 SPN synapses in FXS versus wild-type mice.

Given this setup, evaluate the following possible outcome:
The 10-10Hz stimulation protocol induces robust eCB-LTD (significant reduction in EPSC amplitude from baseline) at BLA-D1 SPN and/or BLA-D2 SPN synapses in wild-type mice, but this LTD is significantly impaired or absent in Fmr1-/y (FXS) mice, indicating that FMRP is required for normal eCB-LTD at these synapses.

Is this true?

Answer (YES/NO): YES